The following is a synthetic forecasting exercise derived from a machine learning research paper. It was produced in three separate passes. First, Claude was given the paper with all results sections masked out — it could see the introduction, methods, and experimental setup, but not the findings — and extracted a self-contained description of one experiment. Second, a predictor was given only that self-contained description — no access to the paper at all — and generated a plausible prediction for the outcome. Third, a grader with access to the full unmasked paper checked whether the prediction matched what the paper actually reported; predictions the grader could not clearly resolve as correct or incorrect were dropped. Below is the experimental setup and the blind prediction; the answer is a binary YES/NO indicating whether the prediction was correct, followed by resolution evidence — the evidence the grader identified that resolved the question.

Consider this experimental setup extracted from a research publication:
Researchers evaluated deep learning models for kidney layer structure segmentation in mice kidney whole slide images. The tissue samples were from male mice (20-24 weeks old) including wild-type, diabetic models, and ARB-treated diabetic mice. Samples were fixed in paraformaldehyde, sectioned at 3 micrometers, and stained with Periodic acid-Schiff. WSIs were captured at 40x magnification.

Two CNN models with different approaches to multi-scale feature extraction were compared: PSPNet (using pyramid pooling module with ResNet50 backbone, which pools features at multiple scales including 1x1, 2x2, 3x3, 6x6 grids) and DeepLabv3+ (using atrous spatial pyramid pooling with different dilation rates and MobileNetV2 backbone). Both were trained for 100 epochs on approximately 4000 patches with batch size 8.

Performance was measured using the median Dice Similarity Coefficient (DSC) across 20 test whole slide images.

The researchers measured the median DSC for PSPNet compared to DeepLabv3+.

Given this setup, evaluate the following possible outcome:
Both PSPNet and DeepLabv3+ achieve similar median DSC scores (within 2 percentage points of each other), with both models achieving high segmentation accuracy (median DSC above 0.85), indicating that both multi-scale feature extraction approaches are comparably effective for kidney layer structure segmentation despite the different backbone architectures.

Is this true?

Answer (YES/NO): NO